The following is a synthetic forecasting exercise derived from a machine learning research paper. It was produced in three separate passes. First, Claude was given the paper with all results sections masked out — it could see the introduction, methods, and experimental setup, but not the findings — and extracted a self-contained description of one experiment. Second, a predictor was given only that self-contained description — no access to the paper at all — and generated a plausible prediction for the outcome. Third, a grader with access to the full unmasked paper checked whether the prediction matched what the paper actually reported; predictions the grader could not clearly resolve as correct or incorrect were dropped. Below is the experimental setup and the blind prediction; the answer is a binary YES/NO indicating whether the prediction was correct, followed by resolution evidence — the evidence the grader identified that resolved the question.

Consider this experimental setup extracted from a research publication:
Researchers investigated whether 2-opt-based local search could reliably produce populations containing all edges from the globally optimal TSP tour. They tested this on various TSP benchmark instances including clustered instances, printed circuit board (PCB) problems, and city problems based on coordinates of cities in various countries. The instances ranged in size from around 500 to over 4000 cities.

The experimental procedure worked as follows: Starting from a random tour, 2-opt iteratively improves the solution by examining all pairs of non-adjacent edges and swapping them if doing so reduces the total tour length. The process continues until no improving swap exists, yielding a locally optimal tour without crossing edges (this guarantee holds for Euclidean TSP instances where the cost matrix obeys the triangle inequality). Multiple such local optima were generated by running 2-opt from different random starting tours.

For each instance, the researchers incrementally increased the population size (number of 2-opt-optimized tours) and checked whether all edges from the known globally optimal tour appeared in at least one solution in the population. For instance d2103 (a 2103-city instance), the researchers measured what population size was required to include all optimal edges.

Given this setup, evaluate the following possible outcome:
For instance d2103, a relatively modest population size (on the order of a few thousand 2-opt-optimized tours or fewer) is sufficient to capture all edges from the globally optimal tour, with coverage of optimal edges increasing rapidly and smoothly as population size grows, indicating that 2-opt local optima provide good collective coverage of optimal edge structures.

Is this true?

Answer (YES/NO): NO